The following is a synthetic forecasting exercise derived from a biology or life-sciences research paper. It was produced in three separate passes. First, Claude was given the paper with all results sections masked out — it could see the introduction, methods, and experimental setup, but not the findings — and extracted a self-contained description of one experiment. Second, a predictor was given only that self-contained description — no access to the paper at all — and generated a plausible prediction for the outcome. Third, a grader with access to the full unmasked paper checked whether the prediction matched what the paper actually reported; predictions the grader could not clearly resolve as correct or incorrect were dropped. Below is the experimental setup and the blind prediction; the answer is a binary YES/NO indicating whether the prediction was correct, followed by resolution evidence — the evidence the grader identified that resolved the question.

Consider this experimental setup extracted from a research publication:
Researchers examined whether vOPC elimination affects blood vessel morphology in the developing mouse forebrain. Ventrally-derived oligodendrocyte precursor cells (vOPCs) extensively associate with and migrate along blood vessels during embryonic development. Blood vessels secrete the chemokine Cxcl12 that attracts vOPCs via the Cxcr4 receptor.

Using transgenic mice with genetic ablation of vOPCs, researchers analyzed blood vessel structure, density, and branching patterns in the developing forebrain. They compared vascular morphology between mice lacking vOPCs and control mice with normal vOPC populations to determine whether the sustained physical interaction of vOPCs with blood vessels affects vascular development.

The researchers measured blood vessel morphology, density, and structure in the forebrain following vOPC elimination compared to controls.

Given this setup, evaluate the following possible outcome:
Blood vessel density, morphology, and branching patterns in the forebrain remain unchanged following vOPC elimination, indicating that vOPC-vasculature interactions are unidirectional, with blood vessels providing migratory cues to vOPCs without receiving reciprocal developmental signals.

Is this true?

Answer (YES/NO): YES